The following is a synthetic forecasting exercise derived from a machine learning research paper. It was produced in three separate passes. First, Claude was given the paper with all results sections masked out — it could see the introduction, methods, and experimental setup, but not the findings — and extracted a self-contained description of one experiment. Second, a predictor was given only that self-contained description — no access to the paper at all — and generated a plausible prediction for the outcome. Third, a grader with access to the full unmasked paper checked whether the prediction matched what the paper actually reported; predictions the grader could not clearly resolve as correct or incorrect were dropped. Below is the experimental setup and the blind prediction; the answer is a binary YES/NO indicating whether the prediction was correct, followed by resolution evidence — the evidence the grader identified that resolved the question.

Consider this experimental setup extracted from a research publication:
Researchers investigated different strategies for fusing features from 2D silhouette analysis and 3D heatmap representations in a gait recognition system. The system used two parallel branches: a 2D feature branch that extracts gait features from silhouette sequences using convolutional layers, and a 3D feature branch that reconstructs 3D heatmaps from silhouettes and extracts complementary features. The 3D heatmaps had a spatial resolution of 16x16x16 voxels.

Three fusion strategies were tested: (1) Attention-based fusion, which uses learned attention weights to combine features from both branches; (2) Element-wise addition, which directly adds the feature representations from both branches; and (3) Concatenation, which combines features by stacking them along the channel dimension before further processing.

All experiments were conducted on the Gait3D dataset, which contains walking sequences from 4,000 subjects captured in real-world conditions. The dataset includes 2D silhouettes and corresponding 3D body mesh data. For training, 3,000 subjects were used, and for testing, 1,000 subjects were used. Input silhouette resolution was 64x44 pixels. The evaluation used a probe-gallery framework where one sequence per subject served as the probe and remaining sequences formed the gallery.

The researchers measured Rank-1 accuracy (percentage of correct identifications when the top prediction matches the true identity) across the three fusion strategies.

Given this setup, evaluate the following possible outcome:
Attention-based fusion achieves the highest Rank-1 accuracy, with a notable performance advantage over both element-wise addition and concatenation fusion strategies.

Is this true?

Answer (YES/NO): NO